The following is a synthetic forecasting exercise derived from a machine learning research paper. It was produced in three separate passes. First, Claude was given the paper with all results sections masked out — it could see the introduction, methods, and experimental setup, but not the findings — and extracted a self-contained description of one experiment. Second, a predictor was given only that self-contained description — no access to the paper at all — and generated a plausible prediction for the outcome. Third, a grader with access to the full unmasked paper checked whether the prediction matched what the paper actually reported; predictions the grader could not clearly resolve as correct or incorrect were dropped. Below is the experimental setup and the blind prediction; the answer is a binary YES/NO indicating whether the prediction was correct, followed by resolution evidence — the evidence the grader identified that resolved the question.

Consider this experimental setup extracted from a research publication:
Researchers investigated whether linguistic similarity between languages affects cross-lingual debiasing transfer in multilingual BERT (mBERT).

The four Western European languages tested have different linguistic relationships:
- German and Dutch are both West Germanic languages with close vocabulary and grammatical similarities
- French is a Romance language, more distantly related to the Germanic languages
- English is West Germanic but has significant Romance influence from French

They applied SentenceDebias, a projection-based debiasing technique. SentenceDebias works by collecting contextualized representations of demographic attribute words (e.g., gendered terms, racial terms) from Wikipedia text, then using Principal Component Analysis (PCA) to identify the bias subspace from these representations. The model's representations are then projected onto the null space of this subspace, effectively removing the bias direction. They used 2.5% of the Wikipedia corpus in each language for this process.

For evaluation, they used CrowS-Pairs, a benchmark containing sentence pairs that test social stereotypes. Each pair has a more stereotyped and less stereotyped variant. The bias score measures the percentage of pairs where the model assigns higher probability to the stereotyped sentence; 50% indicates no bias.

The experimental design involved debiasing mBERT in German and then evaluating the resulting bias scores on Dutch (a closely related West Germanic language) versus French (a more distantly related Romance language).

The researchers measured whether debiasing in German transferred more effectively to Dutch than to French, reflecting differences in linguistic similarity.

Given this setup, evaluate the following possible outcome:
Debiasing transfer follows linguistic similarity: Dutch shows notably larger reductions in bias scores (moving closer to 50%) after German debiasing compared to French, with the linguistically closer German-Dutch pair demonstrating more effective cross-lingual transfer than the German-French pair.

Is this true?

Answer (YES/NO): NO